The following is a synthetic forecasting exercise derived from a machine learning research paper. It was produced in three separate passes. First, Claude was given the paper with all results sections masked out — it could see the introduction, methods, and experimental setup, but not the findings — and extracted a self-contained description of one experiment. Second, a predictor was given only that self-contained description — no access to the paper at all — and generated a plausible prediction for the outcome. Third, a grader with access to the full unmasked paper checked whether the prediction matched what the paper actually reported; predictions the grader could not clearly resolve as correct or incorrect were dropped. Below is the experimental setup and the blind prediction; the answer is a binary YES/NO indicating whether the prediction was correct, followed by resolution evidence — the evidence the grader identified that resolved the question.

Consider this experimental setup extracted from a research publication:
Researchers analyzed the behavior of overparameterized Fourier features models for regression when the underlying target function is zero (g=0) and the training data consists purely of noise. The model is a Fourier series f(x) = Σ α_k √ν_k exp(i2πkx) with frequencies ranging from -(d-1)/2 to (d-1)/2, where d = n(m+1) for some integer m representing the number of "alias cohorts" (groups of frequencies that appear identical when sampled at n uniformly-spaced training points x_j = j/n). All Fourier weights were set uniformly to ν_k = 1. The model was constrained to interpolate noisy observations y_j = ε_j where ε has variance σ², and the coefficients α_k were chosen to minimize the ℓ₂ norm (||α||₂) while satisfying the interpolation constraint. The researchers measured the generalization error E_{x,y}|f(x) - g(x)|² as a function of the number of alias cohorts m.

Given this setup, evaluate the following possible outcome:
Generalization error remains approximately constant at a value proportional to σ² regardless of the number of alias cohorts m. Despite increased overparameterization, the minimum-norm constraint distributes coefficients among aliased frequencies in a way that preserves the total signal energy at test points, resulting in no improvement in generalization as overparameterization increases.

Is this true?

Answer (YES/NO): NO